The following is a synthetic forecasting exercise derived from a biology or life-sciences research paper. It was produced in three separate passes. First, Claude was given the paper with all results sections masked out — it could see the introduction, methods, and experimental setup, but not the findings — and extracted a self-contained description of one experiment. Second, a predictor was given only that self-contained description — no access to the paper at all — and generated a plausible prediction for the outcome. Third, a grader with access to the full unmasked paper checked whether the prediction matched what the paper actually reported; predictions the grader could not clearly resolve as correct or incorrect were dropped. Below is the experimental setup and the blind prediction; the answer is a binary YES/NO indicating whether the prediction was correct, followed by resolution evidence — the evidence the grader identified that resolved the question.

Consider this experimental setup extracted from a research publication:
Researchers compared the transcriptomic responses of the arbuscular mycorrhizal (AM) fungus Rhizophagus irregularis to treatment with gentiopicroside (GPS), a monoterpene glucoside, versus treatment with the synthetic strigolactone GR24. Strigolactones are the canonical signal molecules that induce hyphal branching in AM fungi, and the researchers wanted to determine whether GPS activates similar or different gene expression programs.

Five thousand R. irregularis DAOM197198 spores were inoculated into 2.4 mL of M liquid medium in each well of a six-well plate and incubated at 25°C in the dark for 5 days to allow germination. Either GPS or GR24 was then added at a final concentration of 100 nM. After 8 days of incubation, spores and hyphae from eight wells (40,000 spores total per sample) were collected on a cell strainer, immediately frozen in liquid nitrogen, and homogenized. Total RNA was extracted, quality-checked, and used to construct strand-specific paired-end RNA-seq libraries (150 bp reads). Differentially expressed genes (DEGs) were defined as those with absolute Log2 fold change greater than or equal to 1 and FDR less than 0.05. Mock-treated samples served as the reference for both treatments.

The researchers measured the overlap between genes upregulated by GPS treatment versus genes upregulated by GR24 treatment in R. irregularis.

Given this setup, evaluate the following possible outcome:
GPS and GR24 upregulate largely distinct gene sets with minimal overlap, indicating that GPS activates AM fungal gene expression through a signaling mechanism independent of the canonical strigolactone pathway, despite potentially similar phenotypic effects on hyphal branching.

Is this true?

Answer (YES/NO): NO